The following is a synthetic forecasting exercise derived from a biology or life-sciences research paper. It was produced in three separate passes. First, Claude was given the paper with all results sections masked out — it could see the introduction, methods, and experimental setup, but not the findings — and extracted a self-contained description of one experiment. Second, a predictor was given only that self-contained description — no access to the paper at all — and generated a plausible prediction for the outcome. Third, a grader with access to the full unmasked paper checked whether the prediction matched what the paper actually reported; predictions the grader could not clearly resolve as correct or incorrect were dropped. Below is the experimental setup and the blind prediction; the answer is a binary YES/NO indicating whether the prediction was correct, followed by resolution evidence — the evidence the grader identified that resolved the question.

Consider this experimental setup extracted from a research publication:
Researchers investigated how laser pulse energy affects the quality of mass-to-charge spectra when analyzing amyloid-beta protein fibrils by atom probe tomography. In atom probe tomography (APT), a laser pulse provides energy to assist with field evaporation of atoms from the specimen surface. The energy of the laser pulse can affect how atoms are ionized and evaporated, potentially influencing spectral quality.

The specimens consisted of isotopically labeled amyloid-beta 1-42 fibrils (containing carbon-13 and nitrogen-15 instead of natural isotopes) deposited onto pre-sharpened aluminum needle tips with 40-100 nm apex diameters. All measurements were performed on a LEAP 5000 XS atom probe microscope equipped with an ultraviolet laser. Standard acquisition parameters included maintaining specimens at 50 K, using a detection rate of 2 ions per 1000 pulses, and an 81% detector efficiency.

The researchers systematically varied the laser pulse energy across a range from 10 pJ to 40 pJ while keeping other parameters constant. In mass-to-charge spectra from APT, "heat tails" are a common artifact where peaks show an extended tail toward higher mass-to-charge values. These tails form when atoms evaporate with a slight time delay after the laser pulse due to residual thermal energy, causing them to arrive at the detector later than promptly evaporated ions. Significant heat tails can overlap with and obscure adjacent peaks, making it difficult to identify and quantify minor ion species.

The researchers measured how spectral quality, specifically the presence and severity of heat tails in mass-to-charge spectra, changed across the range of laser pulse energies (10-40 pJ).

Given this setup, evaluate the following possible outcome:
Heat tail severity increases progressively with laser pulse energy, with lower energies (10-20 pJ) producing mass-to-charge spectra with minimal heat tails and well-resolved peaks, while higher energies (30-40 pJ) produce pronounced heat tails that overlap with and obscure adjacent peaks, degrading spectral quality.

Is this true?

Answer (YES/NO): NO